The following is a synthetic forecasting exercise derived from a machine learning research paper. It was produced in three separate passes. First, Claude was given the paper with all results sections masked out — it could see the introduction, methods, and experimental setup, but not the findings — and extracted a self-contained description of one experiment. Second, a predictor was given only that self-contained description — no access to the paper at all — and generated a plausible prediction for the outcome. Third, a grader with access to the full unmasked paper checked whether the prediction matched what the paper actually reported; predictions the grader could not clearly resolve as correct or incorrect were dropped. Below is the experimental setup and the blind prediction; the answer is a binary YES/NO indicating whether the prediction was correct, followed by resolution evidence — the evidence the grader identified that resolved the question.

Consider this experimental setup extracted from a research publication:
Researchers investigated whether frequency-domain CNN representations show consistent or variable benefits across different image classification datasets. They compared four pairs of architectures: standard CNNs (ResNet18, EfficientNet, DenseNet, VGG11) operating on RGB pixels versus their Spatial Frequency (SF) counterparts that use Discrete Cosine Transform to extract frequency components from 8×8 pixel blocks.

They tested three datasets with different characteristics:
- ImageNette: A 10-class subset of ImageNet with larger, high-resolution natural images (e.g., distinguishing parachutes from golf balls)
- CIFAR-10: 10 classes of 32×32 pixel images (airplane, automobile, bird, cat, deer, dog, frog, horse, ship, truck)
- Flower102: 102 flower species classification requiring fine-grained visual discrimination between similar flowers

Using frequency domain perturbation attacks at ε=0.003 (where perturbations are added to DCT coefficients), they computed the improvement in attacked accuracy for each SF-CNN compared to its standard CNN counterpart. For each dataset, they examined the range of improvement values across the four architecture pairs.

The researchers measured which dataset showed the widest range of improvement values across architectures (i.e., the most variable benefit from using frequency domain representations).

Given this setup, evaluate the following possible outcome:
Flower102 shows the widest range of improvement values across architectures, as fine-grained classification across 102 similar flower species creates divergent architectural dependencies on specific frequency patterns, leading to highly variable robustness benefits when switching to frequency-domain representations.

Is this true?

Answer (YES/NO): YES